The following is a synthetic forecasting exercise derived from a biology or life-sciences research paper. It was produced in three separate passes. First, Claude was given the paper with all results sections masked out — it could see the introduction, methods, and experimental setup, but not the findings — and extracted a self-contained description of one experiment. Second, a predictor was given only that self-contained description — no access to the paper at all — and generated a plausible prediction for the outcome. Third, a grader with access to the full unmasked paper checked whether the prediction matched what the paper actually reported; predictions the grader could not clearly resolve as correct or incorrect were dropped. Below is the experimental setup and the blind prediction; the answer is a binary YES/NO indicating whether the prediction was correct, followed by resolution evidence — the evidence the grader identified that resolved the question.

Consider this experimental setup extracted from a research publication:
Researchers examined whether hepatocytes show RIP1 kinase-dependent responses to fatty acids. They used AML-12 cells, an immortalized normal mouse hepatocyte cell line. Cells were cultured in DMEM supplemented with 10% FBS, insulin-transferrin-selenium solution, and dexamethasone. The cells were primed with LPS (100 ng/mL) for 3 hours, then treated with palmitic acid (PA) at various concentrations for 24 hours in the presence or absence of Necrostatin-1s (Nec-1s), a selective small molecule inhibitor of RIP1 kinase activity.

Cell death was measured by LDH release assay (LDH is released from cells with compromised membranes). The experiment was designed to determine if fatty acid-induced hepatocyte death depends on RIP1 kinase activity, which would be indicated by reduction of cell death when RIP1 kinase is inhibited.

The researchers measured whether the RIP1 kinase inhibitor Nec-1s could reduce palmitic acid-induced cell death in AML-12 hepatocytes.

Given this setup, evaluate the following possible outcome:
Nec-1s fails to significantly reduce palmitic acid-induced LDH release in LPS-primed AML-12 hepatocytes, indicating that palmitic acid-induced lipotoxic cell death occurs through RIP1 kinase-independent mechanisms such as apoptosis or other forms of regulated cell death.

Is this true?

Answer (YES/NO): NO